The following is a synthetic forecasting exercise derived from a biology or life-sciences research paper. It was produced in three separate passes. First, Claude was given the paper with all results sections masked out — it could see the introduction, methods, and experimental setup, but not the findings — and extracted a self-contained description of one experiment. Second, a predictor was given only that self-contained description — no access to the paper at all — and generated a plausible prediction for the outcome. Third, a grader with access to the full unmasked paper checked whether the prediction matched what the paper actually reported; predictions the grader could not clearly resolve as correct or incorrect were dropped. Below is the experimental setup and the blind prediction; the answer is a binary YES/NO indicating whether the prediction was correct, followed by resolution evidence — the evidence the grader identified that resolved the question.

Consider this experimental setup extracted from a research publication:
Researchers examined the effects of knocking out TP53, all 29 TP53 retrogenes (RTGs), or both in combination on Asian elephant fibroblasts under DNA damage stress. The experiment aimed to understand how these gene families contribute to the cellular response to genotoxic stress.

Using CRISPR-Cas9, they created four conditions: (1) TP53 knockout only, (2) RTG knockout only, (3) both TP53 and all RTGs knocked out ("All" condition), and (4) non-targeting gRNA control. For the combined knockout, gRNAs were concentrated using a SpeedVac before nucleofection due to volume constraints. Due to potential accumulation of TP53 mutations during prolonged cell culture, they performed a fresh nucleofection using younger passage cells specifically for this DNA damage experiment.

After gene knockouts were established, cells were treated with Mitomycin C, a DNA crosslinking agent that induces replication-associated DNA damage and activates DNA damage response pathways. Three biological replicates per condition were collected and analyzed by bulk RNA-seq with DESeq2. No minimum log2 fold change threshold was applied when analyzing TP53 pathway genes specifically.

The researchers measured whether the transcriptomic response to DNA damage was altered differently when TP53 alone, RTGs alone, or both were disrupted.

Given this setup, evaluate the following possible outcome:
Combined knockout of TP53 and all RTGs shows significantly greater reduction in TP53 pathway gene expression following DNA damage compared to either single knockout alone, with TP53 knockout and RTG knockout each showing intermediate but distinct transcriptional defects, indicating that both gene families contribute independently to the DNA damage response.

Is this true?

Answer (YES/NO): NO